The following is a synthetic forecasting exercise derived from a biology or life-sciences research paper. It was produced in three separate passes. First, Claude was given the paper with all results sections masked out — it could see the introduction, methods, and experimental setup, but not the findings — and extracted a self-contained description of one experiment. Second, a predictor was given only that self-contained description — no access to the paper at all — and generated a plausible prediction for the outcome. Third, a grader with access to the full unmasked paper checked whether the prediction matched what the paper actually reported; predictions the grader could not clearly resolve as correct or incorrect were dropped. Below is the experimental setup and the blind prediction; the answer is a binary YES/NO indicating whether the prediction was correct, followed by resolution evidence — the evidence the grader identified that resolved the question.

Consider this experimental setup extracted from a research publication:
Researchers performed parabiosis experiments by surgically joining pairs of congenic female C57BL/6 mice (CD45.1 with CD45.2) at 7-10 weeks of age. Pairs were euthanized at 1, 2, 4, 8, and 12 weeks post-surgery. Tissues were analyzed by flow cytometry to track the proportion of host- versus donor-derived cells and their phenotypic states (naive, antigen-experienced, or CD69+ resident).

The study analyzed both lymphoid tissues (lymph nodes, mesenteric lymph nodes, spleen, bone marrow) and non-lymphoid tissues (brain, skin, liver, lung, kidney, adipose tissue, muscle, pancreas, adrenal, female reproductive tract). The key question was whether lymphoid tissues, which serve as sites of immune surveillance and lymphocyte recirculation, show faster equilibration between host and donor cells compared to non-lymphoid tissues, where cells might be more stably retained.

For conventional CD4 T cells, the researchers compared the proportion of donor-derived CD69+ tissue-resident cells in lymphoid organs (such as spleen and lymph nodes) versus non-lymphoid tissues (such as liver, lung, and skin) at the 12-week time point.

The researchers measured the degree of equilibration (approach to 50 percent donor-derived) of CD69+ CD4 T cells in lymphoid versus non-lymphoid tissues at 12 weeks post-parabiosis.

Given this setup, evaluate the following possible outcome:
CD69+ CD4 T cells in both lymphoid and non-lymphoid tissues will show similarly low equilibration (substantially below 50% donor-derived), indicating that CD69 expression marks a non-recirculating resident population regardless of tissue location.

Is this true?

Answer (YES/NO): NO